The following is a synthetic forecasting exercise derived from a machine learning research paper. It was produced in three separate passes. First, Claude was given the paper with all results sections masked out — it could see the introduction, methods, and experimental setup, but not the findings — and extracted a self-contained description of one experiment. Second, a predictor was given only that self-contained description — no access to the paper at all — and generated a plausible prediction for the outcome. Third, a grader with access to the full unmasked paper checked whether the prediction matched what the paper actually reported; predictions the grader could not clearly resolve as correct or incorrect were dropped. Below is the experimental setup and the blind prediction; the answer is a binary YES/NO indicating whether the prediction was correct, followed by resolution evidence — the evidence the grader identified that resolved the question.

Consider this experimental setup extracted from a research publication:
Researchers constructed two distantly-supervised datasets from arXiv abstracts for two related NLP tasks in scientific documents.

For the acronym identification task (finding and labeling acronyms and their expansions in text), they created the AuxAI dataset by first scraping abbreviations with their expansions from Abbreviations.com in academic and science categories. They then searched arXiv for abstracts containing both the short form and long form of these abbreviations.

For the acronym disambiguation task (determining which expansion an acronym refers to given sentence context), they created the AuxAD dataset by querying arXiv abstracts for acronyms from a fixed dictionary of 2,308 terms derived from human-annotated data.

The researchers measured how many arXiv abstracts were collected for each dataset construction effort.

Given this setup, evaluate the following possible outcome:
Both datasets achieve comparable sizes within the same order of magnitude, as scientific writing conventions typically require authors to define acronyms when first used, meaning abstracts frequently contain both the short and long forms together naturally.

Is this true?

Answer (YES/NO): NO